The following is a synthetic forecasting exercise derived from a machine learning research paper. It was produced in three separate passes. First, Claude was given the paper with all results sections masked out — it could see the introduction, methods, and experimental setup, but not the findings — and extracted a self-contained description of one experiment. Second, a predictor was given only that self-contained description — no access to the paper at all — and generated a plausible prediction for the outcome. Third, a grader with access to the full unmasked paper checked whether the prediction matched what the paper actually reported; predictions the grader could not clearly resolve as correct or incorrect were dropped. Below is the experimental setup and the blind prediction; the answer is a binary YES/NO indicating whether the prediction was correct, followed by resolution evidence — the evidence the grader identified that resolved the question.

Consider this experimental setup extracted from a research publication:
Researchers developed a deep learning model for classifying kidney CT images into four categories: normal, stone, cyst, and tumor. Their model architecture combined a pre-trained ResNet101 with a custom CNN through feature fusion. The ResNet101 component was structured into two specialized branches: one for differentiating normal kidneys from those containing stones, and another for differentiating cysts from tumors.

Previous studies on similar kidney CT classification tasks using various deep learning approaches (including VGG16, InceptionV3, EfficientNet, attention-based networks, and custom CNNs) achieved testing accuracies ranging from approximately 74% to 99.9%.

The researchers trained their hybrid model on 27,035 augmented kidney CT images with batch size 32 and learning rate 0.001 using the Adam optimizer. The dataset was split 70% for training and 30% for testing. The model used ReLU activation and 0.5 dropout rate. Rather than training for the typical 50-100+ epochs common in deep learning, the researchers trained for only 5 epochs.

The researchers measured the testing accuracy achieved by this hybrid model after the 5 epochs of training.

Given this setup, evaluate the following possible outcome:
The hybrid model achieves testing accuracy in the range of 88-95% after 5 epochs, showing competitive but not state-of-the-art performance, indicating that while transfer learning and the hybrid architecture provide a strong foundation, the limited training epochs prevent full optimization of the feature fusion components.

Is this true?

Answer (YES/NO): NO